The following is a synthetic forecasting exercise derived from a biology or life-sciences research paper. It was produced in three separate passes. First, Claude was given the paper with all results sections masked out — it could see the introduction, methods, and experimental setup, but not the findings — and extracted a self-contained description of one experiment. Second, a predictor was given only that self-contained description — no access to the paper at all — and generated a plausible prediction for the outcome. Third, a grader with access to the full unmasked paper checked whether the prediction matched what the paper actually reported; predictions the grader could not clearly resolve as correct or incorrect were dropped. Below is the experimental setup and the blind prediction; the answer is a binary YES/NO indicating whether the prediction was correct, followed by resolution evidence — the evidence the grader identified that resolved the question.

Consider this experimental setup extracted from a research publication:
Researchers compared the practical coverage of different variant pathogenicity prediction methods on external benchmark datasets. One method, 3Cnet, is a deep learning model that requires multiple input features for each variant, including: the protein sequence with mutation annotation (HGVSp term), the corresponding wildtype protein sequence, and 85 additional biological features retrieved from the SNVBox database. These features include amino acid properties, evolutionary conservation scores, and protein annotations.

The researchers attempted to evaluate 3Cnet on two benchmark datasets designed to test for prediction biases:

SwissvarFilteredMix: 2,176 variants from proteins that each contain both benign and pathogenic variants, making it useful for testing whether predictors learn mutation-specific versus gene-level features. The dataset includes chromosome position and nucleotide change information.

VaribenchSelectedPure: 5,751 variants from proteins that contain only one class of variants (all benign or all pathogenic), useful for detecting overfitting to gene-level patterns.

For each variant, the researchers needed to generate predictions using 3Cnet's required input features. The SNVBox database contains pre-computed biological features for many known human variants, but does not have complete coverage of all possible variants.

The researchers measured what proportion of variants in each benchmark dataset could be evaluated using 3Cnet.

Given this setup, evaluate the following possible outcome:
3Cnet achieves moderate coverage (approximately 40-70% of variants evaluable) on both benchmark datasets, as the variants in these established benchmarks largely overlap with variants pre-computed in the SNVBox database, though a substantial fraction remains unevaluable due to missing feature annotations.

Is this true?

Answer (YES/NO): NO